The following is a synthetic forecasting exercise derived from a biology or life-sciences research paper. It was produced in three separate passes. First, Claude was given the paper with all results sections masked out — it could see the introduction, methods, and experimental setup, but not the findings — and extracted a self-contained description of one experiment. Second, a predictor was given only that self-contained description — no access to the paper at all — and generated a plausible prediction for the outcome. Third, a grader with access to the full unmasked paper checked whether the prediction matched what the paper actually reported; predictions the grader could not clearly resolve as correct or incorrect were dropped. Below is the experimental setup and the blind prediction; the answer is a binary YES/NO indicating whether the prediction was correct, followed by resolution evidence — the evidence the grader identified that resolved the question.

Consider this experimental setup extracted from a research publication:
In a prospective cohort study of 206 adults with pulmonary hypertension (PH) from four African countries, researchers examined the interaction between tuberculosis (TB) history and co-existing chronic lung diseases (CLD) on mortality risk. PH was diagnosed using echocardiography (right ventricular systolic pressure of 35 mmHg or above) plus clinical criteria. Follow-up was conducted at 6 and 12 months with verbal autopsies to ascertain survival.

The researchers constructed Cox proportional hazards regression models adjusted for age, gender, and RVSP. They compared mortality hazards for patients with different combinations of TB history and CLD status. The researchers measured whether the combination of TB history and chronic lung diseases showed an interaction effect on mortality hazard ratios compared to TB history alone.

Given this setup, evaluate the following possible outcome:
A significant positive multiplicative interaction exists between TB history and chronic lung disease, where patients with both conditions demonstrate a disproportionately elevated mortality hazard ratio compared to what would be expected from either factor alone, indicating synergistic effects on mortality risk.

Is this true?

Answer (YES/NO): YES